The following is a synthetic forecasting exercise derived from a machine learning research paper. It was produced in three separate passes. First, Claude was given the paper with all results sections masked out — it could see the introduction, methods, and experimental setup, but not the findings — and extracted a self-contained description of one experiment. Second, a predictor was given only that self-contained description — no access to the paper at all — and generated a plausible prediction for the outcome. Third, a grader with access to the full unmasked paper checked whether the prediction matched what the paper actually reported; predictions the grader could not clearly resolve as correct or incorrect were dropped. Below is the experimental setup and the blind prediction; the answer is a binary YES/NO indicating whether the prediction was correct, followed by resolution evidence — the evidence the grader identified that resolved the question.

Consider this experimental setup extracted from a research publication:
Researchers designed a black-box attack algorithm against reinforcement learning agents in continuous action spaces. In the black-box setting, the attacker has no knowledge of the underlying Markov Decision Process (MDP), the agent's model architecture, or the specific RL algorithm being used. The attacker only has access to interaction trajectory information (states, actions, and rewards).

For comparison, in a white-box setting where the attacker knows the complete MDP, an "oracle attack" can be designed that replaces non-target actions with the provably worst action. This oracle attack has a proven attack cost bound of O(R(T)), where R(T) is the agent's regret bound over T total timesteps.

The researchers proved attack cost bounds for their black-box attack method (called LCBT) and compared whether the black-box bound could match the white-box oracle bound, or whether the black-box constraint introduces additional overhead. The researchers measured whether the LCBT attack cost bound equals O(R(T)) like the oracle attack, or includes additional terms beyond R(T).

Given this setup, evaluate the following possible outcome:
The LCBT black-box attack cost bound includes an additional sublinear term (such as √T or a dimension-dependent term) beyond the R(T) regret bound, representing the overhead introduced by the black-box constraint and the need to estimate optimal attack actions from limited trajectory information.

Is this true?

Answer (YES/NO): YES